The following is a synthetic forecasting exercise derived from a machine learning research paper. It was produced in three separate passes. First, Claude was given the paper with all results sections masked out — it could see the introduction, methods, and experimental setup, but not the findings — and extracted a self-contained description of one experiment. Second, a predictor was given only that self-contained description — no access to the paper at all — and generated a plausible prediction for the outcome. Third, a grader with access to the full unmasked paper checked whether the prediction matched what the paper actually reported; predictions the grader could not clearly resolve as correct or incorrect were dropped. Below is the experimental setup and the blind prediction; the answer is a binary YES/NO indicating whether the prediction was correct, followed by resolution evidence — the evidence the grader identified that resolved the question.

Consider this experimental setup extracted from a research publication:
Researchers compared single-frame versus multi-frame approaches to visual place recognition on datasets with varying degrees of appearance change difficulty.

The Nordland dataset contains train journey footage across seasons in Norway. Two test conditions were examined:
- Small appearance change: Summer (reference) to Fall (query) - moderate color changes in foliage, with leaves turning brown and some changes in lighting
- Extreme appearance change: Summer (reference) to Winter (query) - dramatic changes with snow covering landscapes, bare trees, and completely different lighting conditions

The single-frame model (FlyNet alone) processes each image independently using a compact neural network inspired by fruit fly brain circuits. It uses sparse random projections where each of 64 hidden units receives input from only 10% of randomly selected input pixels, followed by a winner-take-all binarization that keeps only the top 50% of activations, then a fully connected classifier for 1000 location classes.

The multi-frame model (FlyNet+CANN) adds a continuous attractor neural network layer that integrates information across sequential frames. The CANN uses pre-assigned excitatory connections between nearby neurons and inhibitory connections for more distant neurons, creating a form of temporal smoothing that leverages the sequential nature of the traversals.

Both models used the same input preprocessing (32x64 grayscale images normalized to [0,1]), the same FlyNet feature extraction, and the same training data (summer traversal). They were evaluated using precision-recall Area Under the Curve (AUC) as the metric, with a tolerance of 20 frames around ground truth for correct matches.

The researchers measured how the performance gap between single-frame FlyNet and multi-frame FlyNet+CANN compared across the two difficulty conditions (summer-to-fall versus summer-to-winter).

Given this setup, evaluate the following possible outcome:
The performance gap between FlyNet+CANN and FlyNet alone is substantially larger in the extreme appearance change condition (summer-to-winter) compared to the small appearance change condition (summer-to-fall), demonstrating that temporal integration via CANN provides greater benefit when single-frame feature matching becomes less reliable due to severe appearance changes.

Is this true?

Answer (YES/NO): YES